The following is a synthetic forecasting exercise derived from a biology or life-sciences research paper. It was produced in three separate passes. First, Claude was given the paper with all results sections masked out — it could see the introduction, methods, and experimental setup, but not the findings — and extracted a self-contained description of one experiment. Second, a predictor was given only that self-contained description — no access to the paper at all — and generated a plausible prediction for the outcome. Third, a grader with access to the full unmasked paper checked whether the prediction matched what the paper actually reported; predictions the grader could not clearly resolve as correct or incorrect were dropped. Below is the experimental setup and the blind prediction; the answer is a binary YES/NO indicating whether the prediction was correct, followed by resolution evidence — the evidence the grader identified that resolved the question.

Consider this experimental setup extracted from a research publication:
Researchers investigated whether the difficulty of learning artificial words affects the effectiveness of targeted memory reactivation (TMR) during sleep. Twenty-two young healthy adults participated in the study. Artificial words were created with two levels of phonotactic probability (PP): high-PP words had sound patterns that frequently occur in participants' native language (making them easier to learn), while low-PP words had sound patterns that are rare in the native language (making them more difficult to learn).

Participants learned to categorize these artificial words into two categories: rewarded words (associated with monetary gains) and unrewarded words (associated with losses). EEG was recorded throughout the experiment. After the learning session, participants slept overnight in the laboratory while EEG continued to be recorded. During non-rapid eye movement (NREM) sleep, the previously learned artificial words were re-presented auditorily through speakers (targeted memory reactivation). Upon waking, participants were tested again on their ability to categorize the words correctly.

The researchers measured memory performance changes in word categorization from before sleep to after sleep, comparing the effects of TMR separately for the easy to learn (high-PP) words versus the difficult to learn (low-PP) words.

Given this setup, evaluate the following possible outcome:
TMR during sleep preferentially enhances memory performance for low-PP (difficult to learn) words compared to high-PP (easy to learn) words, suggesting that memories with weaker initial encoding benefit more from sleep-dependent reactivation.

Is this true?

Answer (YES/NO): NO